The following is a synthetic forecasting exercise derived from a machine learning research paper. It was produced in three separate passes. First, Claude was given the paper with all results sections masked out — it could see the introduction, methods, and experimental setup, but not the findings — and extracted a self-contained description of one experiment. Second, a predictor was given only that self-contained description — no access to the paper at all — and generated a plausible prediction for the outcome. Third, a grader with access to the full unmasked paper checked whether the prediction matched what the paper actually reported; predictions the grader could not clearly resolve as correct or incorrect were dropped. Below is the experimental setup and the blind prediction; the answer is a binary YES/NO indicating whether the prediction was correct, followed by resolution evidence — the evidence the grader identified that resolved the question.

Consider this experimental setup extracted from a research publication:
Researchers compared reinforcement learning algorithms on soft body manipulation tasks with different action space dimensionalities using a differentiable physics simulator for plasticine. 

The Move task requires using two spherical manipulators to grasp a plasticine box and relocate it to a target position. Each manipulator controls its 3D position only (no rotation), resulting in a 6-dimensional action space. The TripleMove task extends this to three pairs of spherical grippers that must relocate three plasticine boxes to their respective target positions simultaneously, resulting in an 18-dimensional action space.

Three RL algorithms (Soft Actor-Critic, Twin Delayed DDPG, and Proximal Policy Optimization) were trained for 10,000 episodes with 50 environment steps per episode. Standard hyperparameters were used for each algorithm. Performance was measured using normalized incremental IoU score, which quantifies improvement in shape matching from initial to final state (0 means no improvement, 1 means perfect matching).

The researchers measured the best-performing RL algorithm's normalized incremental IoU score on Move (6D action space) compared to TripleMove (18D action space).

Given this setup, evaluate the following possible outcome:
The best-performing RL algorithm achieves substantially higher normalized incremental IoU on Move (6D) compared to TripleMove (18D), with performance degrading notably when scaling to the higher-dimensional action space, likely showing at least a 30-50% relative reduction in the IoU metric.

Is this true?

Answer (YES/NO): YES